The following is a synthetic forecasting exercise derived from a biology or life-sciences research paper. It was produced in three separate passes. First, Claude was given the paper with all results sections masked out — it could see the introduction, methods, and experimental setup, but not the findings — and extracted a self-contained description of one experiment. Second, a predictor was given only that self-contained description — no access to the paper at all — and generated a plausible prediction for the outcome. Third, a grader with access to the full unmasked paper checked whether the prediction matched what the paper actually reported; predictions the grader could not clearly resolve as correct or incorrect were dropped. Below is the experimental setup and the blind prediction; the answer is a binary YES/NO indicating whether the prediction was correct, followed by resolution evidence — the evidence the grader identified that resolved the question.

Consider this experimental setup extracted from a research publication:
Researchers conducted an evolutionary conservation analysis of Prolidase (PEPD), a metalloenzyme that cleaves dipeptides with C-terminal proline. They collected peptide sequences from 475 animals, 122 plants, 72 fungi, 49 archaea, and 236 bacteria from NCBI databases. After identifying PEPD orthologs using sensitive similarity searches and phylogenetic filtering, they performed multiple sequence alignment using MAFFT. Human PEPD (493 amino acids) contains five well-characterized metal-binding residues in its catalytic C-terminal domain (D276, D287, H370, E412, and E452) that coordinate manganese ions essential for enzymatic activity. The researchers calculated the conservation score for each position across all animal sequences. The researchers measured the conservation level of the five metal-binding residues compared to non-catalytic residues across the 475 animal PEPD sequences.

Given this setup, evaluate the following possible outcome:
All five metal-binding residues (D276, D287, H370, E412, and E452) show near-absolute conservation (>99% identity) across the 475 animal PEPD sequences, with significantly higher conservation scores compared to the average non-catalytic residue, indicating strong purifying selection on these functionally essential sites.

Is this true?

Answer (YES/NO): YES